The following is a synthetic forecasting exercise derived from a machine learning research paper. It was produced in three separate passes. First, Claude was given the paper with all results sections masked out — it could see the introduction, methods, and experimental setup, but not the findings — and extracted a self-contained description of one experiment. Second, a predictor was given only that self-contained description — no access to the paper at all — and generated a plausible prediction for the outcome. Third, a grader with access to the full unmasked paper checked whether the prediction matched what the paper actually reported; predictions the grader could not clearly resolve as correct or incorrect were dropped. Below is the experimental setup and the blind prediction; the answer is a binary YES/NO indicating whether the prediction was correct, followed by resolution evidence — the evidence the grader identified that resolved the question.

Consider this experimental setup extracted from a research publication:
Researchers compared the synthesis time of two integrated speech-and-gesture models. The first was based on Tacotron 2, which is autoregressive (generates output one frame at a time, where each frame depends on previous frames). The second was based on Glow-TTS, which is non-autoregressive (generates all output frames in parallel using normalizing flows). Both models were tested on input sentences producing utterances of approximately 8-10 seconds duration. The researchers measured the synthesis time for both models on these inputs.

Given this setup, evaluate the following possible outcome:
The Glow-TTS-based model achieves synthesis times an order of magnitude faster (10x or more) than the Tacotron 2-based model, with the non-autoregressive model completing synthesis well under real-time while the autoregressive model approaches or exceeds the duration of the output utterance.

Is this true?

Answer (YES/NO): NO